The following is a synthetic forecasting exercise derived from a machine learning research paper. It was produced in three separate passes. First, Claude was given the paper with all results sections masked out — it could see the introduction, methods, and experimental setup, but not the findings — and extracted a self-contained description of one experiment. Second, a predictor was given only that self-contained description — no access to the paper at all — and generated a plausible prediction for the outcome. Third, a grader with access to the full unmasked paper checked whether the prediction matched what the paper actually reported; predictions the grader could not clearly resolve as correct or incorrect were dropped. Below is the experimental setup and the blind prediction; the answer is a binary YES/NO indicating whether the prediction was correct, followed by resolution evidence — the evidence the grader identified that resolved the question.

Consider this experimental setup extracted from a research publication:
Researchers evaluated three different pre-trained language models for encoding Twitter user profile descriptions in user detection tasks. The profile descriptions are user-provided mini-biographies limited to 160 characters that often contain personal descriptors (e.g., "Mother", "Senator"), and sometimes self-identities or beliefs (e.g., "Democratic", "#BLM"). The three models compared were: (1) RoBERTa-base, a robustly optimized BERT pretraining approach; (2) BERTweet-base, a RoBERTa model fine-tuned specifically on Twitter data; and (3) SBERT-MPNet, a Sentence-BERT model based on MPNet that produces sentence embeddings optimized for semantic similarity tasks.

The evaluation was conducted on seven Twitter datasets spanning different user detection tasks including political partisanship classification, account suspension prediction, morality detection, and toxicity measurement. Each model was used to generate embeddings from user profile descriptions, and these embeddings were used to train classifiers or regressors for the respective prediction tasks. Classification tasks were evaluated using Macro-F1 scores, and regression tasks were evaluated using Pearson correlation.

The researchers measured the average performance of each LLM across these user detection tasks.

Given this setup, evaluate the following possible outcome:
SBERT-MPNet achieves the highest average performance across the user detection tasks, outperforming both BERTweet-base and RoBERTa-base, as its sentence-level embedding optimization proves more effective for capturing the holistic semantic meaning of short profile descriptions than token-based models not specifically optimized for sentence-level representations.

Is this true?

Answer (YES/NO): YES